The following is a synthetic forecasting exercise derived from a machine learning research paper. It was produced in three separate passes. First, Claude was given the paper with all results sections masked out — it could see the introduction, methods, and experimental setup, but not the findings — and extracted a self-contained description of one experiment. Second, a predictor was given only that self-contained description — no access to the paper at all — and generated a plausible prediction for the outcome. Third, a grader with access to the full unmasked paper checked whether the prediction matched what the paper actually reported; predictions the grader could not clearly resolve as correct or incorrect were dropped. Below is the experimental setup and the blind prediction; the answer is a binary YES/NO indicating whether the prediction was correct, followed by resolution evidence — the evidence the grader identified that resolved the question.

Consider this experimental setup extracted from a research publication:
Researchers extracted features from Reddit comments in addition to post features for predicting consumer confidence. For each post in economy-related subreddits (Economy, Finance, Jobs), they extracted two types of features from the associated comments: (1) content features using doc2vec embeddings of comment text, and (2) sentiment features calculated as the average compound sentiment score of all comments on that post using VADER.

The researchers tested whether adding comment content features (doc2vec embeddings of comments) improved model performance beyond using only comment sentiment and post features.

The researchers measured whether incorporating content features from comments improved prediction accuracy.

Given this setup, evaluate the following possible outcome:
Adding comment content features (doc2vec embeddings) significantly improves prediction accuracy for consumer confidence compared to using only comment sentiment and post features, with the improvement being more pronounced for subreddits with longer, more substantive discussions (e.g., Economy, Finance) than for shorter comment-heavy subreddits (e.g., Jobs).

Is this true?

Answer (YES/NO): NO